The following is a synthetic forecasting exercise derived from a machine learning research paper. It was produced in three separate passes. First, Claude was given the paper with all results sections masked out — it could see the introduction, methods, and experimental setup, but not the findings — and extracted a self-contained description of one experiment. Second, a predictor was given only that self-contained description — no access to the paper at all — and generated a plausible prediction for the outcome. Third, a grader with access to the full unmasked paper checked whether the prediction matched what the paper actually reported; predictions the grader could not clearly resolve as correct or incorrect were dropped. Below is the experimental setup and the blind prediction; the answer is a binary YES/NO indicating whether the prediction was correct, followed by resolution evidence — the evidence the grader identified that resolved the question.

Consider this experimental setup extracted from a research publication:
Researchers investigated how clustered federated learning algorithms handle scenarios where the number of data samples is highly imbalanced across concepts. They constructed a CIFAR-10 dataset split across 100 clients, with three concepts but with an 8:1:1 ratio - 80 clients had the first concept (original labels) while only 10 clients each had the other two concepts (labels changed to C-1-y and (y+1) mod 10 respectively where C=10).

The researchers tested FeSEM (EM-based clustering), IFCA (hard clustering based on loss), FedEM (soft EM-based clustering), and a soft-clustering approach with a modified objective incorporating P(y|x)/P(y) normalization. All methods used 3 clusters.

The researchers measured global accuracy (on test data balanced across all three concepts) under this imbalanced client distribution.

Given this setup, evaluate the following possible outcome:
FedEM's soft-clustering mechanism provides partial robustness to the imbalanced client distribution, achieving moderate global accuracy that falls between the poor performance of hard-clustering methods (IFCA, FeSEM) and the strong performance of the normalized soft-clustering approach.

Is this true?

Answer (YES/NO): NO